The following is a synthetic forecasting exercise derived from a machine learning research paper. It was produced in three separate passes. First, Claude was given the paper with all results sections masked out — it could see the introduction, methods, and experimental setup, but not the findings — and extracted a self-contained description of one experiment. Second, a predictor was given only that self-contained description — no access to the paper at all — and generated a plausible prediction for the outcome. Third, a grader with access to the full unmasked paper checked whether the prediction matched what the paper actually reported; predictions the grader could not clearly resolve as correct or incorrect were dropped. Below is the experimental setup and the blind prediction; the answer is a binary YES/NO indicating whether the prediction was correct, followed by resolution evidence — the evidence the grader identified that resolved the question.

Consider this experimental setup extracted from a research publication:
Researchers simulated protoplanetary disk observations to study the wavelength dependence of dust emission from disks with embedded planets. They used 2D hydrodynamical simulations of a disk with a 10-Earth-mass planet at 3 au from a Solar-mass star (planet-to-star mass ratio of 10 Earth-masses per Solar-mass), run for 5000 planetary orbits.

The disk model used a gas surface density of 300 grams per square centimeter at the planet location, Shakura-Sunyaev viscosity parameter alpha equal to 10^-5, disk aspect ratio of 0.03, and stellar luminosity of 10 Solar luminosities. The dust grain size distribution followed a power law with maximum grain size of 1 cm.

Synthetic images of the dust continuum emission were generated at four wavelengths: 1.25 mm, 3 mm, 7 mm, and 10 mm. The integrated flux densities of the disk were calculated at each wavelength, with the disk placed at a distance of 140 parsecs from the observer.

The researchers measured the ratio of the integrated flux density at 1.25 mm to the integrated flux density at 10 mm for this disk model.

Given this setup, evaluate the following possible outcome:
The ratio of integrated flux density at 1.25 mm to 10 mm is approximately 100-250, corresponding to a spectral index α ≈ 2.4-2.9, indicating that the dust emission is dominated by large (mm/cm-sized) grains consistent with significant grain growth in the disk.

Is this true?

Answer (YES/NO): YES